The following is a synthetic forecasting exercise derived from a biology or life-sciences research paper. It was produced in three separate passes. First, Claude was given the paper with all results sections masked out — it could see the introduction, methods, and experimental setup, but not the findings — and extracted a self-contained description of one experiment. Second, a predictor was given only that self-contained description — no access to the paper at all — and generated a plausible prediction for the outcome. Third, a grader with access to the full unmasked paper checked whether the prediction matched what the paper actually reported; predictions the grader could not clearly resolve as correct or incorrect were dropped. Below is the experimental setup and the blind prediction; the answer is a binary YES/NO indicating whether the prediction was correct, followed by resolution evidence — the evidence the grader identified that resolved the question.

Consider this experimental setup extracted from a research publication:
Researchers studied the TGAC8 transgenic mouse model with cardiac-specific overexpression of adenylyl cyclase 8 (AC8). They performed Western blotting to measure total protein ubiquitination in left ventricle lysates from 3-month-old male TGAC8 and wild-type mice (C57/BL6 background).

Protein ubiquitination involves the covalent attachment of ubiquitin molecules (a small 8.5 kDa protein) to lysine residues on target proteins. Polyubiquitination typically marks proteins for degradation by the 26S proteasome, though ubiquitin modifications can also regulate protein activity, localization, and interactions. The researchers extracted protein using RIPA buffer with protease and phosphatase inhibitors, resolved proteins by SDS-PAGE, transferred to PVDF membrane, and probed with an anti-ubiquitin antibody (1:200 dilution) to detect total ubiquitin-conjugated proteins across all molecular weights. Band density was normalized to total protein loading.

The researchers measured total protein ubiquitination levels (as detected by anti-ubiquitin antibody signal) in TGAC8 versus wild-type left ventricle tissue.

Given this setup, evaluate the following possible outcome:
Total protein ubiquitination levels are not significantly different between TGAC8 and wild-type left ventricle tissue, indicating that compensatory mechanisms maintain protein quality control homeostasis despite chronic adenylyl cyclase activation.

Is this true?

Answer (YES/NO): NO